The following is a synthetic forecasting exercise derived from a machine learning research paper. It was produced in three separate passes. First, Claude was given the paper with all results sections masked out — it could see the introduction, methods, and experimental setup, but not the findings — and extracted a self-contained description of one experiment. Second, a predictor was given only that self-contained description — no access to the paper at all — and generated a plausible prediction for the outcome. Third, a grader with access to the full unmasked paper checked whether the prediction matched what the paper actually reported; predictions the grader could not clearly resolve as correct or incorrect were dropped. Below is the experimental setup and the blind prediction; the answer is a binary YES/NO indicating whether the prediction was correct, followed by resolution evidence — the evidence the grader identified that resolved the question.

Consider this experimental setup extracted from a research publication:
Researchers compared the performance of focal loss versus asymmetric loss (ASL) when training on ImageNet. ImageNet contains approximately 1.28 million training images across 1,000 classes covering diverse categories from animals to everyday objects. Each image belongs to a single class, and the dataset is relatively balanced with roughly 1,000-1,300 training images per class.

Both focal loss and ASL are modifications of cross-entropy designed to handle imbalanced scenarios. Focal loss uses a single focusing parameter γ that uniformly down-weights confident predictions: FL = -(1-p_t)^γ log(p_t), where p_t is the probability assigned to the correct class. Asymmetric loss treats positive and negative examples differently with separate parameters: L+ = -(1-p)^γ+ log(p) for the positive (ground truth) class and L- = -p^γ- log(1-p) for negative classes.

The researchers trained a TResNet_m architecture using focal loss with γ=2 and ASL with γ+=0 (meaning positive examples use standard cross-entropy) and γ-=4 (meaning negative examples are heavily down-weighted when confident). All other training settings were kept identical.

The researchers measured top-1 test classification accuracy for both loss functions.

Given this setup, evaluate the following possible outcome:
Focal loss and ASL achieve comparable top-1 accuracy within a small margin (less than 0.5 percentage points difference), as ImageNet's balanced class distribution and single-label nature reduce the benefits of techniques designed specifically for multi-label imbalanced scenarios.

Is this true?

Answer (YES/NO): NO